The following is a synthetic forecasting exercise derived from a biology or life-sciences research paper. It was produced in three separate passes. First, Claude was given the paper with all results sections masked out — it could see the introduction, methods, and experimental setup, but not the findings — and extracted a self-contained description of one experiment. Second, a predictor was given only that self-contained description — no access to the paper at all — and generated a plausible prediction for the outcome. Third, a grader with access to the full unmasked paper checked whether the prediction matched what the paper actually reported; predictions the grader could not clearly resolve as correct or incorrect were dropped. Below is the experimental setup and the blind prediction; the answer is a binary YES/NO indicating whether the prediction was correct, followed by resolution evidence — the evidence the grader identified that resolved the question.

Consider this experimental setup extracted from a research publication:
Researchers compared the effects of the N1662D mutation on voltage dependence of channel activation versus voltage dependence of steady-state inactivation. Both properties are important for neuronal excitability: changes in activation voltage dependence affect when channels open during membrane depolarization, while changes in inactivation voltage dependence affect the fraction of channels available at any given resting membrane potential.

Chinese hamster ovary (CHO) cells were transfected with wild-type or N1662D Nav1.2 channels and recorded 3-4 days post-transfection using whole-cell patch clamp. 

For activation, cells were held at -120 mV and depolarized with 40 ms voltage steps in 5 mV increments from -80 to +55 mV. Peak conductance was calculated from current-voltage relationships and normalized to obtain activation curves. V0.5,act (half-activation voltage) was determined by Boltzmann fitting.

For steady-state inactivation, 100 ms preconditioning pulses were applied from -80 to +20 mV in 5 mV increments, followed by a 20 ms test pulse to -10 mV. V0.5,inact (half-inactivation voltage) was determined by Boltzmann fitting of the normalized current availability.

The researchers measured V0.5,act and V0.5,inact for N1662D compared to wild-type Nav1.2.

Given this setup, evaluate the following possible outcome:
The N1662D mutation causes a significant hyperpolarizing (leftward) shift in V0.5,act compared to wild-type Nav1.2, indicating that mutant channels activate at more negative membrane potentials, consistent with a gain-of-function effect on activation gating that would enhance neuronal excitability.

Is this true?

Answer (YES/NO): NO